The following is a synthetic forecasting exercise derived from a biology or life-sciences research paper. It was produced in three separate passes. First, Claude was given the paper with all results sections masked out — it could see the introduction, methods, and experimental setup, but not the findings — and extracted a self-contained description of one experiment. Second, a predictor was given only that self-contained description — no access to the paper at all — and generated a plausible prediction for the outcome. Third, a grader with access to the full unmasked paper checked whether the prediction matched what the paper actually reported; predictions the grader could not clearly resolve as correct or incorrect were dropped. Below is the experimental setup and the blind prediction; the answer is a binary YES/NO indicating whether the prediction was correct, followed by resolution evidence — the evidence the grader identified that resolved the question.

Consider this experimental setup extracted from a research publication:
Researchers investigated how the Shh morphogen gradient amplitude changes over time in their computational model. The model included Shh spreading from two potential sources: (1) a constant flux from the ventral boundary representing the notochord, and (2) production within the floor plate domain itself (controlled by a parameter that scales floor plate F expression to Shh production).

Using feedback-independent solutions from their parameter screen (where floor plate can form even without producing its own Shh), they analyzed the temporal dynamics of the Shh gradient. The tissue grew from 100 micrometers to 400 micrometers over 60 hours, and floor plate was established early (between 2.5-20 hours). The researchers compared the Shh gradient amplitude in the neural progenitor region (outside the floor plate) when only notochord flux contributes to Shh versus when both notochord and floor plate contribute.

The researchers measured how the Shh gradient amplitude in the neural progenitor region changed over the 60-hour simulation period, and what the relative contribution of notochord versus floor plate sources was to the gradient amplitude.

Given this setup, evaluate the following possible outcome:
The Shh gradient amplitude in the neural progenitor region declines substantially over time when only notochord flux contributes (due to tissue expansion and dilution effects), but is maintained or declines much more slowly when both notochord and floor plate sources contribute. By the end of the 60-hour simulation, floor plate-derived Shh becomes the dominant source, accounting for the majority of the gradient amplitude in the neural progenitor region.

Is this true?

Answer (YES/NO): YES